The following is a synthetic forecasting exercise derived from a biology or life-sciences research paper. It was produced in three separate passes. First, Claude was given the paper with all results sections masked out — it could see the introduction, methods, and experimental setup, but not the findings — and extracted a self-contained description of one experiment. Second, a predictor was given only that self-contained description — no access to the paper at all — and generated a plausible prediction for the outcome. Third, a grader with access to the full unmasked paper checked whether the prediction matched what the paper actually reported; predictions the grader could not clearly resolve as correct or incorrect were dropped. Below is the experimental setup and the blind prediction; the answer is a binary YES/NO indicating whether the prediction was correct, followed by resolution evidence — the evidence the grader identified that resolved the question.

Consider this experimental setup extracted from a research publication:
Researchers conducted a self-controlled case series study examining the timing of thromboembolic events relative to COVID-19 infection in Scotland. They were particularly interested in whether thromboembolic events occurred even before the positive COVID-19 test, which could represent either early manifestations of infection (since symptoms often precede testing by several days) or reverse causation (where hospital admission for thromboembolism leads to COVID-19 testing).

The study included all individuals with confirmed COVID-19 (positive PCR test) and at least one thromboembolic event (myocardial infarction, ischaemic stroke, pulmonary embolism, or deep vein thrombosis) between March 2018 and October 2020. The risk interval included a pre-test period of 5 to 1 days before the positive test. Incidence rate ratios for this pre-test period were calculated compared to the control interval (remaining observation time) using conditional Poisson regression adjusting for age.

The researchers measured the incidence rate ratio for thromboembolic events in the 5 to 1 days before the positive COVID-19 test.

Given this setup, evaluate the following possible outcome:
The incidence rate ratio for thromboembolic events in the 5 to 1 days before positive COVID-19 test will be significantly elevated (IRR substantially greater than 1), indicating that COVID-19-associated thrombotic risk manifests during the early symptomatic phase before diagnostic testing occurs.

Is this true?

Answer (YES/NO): YES